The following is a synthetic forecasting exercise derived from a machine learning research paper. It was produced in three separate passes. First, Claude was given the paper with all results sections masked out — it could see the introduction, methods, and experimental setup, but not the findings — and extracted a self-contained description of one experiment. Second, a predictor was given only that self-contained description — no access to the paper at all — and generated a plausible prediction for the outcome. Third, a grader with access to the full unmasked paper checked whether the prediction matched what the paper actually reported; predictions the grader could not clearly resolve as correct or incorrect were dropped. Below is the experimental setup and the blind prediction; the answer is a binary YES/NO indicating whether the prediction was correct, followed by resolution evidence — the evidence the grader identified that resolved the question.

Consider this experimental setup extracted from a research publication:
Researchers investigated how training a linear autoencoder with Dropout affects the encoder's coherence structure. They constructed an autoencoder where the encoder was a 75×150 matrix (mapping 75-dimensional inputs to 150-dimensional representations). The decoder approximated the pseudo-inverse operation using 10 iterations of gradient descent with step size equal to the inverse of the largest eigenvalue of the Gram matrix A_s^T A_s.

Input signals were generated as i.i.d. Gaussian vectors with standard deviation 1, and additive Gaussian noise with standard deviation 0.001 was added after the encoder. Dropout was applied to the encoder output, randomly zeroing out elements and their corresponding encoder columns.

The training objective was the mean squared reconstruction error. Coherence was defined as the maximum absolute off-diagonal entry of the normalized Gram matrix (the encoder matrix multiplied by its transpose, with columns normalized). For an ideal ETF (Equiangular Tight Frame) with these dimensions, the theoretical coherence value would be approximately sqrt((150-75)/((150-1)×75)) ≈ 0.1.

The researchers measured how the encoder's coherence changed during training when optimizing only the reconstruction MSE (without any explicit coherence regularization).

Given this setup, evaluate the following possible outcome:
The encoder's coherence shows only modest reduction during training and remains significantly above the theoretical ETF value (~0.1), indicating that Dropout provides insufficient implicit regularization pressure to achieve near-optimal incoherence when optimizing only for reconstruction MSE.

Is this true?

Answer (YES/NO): YES